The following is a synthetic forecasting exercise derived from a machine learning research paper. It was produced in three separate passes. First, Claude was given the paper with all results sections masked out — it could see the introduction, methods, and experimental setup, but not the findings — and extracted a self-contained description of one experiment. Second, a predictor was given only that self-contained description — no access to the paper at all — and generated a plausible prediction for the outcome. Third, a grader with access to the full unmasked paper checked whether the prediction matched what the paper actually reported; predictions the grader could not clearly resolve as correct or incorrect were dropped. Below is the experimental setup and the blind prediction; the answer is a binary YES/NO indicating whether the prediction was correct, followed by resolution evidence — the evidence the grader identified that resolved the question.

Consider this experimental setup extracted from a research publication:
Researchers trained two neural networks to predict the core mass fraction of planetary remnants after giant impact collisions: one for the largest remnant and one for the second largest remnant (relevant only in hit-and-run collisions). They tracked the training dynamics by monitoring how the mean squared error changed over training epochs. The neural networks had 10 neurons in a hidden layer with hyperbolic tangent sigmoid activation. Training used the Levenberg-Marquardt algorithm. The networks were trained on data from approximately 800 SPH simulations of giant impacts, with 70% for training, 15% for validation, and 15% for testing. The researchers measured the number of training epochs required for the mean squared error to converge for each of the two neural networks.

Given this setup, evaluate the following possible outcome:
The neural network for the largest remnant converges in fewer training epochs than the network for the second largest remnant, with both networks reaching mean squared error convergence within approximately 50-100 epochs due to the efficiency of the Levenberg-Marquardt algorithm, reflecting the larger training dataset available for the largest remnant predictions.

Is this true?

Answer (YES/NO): NO